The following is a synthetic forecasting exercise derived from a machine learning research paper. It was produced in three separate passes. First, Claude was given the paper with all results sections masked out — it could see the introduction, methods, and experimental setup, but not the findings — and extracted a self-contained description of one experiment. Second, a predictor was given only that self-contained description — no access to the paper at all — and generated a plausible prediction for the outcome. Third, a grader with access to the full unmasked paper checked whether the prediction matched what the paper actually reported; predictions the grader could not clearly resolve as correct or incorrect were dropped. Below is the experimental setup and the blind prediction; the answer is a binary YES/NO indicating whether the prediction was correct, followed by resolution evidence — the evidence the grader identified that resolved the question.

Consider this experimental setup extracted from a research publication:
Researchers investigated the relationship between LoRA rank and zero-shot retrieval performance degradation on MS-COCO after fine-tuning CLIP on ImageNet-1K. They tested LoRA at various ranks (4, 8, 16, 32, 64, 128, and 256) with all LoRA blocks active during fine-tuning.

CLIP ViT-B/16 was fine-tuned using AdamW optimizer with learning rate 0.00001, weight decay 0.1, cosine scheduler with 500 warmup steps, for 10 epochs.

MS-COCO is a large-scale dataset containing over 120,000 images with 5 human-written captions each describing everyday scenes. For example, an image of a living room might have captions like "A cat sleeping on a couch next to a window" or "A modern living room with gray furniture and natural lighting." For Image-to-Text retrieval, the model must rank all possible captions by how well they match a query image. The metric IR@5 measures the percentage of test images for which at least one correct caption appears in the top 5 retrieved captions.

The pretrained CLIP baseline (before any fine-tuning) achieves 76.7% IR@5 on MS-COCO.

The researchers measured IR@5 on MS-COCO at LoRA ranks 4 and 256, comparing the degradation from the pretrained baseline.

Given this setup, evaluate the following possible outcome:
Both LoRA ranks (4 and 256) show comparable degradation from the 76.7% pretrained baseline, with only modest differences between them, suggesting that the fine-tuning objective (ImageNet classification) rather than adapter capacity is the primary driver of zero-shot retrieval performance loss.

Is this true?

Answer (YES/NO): NO